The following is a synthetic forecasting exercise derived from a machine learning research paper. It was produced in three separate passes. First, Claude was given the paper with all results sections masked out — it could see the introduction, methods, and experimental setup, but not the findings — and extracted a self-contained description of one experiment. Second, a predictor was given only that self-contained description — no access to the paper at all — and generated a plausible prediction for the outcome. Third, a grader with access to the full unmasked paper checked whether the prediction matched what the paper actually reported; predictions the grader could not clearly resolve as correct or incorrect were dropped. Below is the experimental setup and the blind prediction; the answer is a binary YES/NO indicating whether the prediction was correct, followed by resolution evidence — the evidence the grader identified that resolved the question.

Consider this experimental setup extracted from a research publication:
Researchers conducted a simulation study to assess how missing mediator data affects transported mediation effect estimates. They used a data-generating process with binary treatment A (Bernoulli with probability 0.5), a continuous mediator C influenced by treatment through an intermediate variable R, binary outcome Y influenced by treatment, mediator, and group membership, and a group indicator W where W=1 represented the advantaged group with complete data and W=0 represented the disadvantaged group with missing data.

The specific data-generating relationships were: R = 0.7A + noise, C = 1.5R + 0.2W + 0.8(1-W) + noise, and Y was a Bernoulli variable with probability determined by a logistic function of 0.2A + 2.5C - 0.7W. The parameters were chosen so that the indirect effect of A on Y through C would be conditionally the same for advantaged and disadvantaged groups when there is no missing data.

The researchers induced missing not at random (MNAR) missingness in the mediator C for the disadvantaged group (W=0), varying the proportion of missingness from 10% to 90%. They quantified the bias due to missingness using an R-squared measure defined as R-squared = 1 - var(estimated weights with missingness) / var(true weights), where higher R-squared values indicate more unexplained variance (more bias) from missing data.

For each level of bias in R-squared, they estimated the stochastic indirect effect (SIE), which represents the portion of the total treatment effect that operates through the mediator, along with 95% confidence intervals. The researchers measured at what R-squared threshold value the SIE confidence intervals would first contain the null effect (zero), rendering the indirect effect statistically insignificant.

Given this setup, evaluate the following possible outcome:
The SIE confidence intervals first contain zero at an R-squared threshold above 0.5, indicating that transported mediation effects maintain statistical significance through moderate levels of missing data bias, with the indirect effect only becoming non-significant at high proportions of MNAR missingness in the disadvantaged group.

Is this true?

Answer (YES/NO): NO